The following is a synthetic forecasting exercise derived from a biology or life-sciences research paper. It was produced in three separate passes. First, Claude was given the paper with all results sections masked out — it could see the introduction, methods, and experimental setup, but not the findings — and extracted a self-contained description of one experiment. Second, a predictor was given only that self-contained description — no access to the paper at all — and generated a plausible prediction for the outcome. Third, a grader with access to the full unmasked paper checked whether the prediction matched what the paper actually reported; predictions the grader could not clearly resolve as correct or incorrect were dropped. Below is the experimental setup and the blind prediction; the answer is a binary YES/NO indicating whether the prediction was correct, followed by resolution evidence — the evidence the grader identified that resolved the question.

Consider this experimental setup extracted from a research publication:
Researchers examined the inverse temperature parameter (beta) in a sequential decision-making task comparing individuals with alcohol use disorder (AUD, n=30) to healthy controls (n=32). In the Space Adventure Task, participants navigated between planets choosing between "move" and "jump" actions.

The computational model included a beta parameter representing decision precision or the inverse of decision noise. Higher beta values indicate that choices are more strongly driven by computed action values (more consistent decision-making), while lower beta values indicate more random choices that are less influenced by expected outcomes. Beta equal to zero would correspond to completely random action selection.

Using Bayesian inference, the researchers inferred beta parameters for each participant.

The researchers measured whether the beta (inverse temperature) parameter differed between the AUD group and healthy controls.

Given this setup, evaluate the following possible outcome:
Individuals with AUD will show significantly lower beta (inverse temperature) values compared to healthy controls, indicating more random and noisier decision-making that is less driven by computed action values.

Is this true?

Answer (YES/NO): NO